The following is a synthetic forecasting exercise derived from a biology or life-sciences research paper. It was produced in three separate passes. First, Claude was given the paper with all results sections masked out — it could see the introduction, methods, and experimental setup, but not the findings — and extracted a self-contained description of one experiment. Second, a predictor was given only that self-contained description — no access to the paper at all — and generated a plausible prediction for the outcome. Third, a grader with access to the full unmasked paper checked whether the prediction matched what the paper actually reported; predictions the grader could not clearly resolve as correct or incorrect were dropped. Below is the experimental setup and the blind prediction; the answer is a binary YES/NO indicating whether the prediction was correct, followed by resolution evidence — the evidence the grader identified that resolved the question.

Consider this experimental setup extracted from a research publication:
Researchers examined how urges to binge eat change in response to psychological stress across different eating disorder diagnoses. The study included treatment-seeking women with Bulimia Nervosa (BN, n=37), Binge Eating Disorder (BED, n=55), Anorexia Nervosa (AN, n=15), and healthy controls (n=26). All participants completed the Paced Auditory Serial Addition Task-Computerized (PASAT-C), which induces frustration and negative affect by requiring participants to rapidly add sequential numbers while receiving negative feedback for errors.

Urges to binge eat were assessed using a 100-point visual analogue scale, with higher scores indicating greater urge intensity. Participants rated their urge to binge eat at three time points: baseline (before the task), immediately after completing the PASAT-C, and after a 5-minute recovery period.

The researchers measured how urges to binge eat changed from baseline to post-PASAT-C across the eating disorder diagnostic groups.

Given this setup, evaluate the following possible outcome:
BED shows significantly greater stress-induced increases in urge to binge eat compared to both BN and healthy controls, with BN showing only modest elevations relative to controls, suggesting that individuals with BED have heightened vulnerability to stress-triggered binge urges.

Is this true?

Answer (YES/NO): NO